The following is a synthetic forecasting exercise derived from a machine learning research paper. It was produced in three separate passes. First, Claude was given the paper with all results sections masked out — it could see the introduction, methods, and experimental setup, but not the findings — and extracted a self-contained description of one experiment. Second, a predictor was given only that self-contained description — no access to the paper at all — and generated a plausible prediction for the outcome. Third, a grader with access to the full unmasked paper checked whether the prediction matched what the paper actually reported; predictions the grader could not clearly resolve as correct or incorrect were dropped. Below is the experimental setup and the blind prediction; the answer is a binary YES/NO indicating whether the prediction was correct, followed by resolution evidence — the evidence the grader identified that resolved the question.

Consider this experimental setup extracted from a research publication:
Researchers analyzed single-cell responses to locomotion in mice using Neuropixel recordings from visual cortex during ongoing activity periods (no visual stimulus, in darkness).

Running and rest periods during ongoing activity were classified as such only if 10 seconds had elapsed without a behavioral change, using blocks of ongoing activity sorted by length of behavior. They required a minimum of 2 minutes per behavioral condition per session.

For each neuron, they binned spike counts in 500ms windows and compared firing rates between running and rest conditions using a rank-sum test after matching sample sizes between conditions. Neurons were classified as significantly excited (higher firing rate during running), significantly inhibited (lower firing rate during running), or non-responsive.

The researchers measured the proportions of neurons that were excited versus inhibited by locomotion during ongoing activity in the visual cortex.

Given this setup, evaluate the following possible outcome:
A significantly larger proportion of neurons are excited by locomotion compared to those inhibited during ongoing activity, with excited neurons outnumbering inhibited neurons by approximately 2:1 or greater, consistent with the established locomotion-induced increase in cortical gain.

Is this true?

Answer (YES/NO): NO